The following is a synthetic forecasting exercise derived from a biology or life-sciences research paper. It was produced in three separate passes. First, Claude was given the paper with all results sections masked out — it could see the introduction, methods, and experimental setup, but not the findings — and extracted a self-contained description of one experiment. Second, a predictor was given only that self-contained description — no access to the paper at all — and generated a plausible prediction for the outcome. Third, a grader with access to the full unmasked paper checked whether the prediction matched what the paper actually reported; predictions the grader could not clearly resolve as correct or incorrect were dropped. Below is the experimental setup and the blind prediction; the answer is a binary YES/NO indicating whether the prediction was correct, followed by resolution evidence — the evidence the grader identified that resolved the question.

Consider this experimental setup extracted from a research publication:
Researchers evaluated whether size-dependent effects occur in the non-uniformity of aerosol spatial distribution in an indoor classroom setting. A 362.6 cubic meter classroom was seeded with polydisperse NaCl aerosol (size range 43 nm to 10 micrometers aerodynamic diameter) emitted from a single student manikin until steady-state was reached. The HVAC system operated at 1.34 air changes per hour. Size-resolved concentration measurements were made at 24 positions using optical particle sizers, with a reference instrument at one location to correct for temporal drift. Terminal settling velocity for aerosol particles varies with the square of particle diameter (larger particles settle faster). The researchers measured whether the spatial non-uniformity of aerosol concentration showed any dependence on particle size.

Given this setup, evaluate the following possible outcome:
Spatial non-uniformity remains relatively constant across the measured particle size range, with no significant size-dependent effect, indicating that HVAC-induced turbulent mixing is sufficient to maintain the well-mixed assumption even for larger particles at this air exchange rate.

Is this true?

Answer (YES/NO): NO